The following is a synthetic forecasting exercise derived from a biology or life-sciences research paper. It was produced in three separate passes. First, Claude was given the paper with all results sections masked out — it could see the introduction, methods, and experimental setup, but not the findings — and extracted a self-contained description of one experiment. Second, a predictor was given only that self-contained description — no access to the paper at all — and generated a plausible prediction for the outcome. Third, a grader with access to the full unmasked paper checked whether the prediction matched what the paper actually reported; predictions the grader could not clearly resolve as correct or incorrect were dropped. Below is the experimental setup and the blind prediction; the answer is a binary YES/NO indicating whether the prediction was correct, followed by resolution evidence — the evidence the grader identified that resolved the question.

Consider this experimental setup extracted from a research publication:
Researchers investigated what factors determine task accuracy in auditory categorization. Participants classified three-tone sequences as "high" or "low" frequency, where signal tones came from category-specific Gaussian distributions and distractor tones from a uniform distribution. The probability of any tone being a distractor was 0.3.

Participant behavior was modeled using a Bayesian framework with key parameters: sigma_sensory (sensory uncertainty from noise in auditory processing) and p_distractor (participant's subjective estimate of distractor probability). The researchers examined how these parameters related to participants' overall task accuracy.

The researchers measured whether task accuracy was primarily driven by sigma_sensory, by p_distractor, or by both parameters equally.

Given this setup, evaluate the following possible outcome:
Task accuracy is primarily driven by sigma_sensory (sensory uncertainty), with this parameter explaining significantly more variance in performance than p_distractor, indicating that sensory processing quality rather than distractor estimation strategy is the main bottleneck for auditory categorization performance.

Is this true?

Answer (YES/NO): YES